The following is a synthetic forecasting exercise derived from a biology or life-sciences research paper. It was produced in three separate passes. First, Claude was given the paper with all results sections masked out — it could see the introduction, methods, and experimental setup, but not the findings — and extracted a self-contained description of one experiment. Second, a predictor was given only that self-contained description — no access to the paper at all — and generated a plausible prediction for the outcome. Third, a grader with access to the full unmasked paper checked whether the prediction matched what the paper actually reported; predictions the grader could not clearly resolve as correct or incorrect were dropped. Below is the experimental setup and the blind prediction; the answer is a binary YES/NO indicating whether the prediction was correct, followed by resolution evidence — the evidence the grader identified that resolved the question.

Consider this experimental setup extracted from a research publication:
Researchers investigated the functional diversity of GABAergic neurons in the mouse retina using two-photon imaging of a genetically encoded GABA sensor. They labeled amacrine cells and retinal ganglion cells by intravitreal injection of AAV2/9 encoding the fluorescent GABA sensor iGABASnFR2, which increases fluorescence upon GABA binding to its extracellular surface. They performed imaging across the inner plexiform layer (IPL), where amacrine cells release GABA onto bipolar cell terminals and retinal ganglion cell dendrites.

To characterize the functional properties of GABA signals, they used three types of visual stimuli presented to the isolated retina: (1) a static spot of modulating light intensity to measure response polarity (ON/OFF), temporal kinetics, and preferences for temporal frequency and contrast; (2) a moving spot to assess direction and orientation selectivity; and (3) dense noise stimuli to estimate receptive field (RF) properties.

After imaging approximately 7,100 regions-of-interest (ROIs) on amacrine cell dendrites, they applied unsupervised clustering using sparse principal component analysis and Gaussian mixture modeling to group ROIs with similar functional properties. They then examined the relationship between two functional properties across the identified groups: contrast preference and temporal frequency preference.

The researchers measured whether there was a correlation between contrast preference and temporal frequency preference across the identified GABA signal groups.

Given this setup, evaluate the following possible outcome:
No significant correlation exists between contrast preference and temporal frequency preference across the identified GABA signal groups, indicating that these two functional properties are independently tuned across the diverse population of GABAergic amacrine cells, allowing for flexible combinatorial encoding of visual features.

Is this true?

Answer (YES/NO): NO